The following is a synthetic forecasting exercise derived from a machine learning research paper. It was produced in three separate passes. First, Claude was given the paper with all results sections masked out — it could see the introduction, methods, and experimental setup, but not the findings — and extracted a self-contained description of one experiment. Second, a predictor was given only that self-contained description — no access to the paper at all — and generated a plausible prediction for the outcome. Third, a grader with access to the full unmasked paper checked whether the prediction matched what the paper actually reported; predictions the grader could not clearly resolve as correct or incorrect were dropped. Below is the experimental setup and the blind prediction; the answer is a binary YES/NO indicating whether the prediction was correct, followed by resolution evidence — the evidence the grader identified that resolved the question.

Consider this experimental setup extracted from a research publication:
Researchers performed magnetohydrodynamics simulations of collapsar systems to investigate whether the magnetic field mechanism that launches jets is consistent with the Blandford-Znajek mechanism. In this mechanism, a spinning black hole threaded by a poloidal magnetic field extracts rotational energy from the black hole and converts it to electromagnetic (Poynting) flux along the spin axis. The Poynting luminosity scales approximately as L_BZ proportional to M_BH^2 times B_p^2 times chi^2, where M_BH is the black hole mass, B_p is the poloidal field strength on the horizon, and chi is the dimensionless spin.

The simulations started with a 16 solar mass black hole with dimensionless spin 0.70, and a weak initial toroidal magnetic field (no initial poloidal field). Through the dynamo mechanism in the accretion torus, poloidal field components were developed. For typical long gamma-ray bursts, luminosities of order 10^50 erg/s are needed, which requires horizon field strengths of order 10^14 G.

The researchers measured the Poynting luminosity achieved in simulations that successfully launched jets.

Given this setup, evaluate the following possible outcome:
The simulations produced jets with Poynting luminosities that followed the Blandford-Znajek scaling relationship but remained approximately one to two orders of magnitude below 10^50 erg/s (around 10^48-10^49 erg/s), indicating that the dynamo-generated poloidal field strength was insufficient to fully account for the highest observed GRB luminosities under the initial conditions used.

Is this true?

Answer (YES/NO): NO